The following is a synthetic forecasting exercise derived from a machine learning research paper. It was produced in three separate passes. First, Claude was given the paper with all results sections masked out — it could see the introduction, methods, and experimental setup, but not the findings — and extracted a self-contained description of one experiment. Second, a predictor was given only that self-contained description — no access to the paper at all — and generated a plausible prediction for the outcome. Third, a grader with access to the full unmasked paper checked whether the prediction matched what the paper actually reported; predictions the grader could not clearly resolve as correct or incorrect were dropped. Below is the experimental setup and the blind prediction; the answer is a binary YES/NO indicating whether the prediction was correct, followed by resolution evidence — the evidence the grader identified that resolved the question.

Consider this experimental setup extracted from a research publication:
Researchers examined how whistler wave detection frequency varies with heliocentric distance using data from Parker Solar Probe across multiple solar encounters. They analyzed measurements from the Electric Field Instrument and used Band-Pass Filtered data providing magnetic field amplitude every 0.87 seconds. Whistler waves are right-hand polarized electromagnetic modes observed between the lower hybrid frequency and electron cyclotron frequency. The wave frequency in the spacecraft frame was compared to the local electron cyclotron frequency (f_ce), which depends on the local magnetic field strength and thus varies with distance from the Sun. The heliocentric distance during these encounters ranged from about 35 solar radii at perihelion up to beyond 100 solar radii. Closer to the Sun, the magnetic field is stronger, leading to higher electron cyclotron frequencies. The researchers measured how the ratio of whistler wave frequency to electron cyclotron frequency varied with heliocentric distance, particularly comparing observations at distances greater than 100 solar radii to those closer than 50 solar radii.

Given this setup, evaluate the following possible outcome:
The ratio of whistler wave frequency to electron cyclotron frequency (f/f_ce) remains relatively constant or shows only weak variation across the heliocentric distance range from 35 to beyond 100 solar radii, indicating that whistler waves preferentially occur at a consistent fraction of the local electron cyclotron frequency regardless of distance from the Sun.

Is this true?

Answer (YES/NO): NO